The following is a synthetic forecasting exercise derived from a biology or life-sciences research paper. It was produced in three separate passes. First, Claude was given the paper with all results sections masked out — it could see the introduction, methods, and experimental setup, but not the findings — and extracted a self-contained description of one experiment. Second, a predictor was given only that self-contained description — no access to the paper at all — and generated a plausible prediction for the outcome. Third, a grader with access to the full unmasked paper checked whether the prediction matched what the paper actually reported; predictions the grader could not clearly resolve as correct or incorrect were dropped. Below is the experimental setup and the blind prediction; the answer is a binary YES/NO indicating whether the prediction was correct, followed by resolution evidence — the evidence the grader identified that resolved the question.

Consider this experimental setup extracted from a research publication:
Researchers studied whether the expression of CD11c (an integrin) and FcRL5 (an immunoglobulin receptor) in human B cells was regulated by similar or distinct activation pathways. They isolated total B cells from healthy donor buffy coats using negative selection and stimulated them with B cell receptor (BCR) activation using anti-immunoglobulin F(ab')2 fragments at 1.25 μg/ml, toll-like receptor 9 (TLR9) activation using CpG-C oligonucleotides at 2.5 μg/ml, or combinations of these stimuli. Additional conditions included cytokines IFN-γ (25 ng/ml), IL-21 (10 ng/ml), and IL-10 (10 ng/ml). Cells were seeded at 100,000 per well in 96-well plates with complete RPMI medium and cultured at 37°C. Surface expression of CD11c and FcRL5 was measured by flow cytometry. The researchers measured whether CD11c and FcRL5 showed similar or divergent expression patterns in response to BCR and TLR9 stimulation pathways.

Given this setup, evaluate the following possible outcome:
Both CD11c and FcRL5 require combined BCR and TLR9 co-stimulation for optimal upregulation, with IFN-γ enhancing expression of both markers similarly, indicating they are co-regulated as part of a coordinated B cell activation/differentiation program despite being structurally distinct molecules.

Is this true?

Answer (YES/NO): NO